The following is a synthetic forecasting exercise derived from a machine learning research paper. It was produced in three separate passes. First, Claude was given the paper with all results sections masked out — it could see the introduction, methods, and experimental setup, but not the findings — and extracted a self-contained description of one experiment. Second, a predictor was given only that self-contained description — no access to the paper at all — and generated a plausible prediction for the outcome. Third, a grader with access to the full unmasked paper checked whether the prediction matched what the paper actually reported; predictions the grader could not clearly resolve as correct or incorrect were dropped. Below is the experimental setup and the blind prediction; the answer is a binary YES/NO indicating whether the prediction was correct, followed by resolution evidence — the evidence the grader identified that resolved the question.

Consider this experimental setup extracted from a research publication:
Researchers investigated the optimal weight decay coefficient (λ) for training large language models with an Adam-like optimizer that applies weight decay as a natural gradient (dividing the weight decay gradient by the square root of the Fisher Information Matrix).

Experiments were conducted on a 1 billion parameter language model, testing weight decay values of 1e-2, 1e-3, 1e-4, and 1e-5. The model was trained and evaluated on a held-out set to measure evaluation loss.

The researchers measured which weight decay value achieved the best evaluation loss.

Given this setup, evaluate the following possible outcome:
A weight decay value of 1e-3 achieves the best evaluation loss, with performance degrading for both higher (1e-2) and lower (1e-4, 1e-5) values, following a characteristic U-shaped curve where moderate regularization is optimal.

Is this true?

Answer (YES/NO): YES